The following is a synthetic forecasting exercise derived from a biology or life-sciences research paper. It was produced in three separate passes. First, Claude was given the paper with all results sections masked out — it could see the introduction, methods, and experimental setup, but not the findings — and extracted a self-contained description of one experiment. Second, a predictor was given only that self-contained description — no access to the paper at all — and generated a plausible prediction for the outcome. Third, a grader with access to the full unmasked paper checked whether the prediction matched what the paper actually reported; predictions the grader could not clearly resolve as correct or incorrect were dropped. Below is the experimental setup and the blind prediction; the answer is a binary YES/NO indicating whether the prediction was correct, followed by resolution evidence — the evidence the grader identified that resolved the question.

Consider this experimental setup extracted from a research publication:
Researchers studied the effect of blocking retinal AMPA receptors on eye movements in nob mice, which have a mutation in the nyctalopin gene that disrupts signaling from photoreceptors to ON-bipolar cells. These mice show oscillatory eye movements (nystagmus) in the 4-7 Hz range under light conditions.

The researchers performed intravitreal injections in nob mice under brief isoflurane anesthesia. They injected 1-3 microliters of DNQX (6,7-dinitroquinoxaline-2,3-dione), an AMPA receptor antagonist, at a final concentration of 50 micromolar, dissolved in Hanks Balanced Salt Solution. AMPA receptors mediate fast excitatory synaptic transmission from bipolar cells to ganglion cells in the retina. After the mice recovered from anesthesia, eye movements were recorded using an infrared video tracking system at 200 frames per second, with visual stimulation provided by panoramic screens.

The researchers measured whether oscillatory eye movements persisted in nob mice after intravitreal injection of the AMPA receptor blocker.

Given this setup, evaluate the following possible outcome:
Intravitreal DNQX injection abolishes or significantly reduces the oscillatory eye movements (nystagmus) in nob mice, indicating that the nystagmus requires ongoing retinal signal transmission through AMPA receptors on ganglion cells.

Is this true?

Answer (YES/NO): NO